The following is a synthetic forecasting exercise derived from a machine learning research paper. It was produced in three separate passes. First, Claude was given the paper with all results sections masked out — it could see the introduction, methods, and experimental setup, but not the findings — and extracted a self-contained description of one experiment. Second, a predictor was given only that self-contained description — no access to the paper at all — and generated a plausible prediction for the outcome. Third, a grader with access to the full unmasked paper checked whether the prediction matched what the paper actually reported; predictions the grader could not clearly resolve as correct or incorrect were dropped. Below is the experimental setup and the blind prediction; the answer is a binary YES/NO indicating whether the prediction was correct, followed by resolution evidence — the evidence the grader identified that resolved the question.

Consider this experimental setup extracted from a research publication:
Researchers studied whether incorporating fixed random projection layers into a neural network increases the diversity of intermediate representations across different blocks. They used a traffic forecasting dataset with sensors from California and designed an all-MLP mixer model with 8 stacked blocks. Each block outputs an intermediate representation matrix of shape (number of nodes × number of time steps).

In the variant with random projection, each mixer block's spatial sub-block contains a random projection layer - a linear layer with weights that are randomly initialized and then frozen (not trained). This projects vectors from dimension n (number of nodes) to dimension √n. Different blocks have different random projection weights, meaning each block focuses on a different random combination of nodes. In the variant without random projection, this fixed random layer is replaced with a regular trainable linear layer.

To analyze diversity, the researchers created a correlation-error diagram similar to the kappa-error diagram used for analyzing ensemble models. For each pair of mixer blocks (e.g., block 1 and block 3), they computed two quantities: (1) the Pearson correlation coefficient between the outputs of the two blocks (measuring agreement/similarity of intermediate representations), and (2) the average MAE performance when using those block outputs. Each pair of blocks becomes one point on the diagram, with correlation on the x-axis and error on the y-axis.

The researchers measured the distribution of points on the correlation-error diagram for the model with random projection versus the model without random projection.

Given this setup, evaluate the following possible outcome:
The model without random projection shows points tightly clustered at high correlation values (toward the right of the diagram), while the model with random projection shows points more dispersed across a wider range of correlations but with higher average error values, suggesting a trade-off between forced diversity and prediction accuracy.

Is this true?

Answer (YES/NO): NO